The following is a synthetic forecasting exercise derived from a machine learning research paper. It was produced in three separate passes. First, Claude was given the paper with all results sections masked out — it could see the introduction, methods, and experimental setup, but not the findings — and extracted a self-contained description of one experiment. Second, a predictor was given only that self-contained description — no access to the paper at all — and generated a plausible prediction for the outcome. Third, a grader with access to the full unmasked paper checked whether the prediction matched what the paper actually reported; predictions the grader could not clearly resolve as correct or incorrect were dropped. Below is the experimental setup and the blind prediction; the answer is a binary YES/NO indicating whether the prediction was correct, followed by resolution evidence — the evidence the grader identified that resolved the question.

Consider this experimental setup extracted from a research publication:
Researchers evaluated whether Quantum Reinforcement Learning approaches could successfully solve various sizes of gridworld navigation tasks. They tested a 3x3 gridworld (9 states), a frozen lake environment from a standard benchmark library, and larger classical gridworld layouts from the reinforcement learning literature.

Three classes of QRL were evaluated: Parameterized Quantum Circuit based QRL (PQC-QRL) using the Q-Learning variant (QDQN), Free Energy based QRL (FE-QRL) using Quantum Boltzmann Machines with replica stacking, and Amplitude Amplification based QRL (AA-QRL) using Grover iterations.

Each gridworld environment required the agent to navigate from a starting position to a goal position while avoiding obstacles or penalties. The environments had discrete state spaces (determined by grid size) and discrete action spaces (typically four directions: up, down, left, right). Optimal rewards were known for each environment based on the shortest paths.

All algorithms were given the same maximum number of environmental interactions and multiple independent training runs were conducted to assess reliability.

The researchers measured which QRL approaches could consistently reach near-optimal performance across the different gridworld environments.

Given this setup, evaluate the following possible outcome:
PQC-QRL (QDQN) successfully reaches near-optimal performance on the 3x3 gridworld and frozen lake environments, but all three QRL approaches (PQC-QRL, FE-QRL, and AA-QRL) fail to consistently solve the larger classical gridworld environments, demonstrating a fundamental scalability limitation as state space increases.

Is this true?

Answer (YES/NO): NO